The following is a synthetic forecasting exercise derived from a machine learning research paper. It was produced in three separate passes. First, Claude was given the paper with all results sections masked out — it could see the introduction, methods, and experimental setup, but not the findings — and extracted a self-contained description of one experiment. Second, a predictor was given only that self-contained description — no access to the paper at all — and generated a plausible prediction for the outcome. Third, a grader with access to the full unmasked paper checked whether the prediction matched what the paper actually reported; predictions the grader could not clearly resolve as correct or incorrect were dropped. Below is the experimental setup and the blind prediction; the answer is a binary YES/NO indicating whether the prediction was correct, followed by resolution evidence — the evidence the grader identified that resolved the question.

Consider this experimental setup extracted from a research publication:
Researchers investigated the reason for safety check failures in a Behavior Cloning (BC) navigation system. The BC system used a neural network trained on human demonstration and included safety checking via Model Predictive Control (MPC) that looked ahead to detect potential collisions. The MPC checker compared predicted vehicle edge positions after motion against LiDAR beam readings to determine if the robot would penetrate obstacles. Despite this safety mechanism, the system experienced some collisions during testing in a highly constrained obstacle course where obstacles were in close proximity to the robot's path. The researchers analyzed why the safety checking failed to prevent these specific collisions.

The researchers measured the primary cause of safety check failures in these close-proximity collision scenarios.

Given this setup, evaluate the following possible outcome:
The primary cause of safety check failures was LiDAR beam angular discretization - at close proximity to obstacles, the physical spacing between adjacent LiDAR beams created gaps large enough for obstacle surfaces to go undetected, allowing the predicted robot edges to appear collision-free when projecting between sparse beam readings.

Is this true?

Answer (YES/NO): NO